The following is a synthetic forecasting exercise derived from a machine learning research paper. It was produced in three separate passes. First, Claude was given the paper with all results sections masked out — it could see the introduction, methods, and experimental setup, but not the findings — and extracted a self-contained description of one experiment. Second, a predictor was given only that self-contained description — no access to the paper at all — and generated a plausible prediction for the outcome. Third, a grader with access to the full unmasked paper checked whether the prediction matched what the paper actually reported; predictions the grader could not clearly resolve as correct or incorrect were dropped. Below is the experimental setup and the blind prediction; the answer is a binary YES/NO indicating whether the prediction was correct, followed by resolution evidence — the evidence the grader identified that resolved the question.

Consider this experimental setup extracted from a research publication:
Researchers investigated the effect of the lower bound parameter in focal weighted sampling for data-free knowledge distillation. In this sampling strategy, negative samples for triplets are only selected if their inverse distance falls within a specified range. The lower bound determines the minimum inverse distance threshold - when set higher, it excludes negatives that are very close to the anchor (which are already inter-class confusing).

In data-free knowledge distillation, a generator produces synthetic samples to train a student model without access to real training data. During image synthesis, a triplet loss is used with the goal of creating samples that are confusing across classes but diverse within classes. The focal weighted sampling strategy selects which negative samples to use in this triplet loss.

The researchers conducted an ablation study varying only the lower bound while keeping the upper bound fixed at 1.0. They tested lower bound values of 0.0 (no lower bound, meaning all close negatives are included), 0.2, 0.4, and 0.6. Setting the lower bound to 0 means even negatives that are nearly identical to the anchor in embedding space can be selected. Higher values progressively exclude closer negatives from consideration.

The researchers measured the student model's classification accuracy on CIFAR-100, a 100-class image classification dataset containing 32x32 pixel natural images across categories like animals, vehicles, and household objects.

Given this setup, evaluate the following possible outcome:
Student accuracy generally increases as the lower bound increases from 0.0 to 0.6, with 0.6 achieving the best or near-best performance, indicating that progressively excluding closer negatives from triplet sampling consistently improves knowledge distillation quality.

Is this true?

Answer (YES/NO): NO